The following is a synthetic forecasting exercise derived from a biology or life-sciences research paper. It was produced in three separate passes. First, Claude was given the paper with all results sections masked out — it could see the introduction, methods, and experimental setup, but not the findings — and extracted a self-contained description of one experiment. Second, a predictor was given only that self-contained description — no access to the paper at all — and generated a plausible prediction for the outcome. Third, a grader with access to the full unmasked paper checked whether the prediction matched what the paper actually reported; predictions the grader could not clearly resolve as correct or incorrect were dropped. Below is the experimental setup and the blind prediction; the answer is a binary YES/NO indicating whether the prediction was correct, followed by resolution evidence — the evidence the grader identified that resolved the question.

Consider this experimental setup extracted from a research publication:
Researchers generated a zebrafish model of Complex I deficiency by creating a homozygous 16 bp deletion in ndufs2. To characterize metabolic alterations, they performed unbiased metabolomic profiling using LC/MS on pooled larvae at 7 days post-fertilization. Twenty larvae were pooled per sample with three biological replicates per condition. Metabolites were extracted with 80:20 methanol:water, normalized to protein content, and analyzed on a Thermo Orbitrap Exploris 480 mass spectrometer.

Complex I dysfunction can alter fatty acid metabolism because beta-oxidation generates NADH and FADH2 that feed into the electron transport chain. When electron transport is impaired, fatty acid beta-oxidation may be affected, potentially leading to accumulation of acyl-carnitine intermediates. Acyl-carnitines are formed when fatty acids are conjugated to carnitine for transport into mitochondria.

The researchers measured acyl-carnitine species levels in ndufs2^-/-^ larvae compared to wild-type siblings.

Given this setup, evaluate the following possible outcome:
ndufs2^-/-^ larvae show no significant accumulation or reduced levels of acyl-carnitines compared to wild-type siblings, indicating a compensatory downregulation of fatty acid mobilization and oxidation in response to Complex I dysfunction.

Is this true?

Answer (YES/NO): NO